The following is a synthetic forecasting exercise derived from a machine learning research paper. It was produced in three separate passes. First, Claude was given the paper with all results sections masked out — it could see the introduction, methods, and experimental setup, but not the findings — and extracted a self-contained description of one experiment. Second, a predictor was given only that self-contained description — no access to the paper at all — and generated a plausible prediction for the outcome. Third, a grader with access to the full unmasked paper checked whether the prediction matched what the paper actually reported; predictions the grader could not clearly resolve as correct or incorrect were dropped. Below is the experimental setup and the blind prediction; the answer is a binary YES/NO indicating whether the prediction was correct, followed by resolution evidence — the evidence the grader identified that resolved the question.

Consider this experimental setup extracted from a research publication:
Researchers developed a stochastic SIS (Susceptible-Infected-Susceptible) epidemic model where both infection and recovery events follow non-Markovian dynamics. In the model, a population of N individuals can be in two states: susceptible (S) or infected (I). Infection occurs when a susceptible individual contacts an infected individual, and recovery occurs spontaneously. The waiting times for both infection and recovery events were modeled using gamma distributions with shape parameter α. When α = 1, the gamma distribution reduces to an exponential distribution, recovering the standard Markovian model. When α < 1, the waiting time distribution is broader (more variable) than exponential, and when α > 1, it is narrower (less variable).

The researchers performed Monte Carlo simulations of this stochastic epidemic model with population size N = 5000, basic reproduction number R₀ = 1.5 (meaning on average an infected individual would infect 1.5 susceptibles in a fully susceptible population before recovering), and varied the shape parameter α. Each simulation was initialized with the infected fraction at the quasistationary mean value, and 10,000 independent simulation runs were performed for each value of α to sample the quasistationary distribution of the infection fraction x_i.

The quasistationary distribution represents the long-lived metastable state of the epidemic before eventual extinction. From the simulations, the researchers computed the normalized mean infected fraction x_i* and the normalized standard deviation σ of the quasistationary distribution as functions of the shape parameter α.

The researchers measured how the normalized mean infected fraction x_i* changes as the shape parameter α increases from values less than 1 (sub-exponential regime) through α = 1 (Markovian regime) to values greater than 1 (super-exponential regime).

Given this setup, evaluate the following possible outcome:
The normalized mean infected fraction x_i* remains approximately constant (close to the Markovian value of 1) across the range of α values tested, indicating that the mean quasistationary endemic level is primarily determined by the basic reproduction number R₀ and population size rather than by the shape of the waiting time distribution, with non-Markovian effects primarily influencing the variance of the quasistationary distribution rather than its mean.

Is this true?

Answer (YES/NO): YES